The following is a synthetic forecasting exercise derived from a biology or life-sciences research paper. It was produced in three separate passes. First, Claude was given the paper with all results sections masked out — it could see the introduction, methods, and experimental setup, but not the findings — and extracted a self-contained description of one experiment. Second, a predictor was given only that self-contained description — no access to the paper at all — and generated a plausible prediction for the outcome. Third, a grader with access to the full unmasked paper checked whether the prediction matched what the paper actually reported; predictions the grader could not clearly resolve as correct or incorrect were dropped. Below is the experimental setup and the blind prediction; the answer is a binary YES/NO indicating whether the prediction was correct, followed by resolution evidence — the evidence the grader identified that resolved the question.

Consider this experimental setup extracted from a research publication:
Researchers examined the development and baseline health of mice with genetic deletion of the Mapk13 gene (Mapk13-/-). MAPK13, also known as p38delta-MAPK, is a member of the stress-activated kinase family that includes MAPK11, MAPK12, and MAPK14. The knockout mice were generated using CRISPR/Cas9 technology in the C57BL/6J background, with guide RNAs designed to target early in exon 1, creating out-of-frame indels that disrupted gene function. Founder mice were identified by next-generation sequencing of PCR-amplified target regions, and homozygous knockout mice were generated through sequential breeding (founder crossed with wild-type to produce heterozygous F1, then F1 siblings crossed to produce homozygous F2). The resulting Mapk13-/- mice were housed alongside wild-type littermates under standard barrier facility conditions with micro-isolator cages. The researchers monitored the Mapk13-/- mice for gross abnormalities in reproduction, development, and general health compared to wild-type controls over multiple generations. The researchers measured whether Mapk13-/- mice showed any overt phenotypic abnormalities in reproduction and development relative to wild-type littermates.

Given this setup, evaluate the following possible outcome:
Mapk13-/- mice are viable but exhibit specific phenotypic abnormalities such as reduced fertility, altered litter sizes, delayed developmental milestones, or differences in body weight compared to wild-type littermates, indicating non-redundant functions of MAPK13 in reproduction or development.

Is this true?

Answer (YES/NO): NO